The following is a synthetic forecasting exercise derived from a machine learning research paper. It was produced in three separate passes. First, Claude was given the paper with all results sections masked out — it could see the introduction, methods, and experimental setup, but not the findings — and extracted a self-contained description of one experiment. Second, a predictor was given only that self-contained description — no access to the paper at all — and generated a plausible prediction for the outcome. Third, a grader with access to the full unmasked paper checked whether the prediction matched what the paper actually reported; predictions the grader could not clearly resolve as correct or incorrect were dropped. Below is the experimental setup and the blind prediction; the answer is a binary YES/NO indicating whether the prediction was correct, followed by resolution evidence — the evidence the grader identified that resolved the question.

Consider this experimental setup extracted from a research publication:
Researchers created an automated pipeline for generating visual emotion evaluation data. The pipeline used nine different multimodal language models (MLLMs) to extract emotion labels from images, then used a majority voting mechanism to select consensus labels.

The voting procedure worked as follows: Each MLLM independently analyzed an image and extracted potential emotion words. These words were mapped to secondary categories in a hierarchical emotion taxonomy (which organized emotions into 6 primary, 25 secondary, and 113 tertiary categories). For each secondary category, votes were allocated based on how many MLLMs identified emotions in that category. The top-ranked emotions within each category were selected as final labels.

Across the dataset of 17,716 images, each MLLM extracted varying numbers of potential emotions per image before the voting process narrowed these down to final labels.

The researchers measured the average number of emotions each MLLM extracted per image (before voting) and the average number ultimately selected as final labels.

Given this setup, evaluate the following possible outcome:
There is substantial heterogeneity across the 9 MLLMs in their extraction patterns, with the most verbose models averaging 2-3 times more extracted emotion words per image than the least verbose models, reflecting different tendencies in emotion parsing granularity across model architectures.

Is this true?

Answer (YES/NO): NO